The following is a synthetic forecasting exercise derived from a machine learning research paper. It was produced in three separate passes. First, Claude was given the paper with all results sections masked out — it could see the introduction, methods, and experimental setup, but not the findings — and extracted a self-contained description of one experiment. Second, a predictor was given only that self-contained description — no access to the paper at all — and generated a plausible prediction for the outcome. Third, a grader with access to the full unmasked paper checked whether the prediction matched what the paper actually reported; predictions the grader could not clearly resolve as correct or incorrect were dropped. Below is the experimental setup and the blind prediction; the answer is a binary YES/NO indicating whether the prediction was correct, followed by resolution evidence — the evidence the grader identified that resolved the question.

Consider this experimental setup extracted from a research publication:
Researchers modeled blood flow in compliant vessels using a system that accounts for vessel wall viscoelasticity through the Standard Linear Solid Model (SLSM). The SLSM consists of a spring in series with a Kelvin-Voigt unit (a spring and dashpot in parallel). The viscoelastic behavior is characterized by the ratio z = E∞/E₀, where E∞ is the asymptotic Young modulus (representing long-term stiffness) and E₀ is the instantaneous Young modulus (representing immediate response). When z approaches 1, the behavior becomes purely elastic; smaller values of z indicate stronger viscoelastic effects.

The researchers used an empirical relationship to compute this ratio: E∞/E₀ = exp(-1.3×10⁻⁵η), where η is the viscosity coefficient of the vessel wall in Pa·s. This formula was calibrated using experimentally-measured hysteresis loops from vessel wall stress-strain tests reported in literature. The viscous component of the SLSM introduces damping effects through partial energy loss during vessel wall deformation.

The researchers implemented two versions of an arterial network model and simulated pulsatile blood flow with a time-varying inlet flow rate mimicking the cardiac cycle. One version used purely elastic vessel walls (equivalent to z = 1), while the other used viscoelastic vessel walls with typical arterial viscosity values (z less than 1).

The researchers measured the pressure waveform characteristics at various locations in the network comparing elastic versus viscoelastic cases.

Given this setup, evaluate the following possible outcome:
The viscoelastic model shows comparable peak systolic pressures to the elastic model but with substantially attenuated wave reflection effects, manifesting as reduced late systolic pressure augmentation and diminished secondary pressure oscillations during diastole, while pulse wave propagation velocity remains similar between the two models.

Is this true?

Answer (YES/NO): NO